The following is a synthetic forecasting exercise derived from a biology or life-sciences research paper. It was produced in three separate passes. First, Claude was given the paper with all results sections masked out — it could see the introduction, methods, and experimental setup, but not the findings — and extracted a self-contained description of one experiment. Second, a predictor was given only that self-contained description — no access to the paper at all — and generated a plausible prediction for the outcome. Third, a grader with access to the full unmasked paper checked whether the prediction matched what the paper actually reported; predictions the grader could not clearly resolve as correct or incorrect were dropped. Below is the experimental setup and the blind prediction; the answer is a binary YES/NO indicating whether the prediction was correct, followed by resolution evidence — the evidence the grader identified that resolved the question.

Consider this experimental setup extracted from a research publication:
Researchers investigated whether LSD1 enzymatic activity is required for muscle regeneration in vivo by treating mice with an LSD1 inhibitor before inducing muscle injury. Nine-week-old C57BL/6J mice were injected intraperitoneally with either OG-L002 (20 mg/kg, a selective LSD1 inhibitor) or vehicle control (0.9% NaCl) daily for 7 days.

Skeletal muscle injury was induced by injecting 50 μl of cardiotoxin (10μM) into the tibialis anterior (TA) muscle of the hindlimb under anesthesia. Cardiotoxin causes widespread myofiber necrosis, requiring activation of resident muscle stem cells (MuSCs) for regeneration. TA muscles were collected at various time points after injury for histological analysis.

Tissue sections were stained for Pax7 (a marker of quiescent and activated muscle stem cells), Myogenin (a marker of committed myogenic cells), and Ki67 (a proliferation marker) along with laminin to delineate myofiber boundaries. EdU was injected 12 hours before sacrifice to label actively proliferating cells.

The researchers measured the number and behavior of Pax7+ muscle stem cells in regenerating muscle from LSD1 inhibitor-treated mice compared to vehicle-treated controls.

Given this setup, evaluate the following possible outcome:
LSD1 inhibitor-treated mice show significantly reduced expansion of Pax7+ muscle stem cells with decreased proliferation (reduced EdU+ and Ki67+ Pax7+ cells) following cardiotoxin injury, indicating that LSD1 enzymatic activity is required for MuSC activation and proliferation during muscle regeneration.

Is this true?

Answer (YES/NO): NO